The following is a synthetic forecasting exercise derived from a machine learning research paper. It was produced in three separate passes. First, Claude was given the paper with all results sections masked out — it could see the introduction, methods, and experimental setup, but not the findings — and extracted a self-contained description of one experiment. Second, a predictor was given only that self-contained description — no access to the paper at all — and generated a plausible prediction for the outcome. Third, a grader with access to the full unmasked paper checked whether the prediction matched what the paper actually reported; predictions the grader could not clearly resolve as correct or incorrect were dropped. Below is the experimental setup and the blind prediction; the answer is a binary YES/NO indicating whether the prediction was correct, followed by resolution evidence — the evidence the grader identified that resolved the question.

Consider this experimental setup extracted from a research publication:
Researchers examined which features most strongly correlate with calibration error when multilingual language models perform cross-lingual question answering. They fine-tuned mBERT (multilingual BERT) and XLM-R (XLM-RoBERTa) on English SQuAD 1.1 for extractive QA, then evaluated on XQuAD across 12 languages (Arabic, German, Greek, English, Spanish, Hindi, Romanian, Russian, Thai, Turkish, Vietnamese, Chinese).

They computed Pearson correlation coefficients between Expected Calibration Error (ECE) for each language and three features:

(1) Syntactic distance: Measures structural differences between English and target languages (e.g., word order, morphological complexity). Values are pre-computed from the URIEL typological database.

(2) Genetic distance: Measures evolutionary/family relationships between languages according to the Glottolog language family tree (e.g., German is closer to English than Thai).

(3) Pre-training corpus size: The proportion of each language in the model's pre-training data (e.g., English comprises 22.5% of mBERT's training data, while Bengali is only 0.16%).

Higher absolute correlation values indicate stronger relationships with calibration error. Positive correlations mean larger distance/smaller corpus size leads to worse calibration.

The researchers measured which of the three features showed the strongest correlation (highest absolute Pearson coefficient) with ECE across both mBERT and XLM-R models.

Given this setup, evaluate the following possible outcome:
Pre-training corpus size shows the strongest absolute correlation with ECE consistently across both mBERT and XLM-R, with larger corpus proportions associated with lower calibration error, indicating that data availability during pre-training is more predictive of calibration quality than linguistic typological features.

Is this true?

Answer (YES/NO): NO